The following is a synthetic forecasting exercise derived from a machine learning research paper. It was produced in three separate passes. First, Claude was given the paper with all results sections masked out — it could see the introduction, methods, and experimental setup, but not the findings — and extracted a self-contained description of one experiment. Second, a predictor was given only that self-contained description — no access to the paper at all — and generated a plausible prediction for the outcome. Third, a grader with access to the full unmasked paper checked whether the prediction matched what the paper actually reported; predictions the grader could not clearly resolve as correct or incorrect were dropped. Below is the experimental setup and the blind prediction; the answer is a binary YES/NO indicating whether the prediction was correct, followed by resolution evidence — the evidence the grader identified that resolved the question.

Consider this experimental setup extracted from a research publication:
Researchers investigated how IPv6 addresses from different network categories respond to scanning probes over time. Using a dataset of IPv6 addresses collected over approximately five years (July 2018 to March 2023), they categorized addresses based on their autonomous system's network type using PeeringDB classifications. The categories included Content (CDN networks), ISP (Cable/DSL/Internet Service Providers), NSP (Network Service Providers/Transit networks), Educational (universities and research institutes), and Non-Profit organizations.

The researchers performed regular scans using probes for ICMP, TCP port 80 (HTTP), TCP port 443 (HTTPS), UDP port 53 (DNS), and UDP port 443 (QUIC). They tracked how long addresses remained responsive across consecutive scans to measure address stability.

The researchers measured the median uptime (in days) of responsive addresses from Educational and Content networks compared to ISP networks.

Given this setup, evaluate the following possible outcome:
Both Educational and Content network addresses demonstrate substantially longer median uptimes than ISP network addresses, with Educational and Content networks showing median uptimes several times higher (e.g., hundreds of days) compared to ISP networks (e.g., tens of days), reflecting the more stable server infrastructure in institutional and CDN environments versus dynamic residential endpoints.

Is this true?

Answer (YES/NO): NO